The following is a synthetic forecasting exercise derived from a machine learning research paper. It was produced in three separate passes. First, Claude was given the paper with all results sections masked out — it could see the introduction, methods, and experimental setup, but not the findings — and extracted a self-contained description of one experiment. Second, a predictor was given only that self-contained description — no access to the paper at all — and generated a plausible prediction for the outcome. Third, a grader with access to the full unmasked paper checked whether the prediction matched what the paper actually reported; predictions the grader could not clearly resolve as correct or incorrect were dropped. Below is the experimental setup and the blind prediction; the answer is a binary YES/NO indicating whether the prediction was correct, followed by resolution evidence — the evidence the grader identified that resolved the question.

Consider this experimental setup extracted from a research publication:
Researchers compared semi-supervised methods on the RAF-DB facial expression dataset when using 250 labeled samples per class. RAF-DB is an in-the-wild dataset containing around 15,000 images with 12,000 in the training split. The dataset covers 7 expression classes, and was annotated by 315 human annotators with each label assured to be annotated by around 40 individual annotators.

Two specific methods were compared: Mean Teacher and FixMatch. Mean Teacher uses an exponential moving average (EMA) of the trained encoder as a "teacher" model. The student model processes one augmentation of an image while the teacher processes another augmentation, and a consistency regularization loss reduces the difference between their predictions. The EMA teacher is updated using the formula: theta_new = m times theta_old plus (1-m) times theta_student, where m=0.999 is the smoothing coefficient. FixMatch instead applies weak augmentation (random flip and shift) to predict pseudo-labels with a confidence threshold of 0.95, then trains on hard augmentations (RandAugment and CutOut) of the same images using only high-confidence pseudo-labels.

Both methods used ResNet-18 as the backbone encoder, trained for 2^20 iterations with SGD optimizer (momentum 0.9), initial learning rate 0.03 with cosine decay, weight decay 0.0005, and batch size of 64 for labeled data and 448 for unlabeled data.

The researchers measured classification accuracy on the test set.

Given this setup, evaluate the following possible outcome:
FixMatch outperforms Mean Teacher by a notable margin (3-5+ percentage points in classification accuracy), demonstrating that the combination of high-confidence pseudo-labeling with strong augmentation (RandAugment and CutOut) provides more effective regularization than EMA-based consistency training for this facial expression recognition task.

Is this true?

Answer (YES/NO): NO